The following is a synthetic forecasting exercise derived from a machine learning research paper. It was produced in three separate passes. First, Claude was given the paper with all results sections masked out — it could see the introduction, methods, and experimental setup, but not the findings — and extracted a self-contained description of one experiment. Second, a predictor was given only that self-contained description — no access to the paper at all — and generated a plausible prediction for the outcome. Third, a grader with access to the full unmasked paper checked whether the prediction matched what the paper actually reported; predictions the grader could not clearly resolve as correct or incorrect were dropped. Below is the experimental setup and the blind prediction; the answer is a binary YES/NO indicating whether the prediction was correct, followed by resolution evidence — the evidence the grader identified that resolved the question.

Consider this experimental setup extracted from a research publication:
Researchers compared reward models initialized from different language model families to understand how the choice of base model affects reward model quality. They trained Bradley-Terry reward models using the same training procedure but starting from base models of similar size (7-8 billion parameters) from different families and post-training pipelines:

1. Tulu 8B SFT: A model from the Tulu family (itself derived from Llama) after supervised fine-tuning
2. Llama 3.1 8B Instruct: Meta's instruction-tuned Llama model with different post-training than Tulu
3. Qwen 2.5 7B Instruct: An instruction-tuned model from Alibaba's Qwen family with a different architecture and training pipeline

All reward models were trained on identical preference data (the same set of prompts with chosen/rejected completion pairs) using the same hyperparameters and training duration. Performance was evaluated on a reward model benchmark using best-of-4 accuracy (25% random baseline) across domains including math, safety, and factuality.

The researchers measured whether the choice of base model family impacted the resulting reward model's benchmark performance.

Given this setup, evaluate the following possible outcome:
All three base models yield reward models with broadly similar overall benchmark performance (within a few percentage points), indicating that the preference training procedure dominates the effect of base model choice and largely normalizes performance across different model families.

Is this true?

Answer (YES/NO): NO